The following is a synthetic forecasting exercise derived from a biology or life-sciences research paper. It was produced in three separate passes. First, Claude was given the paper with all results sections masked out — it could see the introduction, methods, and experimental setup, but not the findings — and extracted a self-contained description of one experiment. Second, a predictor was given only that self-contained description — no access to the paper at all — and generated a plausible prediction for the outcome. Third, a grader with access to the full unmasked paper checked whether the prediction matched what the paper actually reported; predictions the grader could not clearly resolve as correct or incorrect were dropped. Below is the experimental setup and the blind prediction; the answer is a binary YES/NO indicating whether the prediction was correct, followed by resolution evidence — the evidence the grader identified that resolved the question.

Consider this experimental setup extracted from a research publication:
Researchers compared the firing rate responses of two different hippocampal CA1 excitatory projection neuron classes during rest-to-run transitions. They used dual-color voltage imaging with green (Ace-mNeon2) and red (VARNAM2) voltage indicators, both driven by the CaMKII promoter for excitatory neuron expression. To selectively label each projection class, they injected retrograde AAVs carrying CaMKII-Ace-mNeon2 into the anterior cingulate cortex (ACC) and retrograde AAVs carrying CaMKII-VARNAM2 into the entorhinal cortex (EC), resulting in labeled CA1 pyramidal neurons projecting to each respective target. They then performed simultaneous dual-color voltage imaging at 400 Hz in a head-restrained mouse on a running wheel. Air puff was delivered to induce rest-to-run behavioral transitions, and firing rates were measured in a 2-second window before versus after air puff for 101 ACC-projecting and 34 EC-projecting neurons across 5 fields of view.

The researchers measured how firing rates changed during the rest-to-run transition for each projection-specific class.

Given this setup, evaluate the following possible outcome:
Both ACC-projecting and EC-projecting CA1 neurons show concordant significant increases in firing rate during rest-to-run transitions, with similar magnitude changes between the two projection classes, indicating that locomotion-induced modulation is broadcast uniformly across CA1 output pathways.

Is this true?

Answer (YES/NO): NO